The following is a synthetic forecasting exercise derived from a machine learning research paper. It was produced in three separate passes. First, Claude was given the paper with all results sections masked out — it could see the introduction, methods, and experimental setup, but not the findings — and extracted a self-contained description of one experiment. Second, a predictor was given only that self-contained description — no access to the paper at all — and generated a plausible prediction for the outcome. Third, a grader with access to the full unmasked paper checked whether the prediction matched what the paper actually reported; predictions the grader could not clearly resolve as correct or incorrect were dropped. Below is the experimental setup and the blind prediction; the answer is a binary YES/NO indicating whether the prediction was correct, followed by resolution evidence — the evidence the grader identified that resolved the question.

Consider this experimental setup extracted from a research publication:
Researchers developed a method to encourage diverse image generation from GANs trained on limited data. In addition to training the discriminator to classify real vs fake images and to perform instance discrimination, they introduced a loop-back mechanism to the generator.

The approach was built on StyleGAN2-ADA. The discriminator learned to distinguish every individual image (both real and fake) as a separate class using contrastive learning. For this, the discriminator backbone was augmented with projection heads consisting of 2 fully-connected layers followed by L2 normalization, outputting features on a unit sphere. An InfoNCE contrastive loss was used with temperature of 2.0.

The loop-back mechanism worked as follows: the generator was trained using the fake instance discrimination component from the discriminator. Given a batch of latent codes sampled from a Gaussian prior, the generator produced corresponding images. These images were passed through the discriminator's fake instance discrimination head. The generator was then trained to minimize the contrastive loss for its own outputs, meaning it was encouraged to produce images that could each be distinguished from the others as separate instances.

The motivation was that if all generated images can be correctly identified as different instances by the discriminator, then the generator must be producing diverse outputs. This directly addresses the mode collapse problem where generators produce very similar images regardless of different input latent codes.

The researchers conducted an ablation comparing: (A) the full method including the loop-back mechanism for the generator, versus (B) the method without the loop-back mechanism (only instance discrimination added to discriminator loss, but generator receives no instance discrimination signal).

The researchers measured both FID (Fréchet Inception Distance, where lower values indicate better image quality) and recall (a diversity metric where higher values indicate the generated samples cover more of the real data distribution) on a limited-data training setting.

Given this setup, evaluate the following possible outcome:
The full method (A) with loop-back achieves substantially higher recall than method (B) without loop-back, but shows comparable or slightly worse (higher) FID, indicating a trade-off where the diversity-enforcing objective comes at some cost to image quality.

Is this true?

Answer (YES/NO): NO